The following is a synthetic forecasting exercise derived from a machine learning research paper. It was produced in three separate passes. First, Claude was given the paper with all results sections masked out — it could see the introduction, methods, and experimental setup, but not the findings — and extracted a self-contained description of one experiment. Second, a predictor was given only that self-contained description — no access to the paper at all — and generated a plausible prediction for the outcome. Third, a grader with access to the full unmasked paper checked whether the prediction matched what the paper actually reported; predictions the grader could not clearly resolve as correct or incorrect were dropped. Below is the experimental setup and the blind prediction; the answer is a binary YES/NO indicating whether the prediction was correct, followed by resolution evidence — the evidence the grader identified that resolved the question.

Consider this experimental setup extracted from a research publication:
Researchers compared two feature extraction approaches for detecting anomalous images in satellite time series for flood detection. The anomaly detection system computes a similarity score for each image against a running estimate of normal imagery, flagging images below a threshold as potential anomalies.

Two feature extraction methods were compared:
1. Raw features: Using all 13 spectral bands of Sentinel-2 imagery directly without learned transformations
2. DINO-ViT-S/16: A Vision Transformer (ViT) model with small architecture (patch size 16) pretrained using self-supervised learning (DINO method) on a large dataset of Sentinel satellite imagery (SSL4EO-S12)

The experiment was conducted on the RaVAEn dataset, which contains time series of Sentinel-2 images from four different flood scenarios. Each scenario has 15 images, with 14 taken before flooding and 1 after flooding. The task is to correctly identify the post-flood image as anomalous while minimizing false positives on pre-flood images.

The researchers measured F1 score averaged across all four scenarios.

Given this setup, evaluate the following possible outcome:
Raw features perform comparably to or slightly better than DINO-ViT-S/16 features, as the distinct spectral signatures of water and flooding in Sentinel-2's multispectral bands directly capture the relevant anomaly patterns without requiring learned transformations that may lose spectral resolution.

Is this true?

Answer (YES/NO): NO